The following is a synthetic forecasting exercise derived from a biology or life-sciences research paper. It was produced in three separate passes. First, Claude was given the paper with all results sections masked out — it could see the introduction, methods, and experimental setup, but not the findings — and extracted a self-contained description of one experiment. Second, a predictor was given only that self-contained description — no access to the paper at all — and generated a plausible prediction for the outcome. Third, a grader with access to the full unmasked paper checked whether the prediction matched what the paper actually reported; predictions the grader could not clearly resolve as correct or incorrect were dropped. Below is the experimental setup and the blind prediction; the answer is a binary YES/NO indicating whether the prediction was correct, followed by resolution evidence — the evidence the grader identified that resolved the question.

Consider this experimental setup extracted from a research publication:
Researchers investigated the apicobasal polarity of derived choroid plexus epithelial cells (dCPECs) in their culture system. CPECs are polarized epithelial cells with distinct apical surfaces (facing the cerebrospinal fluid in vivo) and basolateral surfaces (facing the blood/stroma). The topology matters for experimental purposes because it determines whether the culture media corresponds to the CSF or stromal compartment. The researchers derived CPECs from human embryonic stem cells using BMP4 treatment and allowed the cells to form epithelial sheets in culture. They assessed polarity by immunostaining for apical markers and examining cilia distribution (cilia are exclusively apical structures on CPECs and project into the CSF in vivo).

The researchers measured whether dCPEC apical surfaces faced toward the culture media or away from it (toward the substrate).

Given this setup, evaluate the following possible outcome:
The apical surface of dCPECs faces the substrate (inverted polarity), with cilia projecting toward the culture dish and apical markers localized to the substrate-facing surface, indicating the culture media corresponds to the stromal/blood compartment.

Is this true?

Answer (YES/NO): NO